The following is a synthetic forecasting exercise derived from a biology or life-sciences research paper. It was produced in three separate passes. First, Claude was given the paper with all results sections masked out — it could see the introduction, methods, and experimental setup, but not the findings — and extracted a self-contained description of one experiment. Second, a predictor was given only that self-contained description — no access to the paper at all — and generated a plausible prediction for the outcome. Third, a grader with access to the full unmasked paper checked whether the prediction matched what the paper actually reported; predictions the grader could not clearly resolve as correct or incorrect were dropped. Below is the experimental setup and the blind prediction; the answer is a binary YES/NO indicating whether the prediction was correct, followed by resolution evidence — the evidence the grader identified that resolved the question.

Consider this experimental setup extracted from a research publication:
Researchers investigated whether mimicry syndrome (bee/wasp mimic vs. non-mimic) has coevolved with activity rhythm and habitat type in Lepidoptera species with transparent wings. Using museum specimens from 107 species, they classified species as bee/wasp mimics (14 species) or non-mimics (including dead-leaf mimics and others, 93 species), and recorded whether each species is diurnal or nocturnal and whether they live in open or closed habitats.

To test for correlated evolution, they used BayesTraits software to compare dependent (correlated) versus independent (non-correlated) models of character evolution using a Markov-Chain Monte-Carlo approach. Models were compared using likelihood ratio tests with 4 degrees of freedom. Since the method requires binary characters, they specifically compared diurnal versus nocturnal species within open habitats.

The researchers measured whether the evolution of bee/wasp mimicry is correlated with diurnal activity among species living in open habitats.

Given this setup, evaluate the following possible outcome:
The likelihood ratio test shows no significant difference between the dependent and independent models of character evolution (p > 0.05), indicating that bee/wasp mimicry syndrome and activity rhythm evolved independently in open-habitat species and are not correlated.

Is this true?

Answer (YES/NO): NO